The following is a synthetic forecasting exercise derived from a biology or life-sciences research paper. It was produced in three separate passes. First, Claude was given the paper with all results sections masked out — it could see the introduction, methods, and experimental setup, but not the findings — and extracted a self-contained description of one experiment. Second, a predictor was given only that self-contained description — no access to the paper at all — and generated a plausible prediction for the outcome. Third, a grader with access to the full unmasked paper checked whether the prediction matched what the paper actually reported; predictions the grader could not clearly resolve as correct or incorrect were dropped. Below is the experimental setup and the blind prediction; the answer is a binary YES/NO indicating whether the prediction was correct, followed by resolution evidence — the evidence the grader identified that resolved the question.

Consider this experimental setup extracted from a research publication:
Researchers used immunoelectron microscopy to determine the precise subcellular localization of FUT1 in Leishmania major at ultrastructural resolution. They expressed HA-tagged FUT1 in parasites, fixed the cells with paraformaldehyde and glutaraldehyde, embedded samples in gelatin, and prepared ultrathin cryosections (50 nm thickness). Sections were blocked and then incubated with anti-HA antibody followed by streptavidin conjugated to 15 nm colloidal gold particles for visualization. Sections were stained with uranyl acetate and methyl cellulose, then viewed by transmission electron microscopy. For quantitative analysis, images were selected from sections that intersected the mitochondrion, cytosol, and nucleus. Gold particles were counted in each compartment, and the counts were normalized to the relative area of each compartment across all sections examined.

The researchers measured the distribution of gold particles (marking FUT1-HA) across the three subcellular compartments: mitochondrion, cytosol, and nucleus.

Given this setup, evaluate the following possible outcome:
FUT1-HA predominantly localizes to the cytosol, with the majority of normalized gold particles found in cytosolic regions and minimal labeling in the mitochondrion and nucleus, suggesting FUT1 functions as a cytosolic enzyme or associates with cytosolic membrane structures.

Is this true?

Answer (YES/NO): NO